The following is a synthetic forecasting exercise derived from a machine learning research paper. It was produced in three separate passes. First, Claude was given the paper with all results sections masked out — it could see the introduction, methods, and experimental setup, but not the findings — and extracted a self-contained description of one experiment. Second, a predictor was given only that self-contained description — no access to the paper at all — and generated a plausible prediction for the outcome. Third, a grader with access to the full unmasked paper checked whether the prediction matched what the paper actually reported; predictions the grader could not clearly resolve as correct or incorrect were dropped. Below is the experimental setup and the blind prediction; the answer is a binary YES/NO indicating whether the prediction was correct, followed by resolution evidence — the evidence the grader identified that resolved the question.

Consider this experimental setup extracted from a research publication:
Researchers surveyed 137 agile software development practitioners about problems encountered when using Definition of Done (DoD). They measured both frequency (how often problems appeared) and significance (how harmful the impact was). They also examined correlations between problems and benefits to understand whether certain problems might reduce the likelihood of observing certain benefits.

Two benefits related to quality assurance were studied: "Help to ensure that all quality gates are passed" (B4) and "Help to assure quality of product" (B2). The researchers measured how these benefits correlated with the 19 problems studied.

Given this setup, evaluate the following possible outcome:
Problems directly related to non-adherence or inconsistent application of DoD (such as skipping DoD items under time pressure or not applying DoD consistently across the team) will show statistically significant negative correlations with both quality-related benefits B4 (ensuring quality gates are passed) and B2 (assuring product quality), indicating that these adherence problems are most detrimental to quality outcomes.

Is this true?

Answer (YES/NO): NO